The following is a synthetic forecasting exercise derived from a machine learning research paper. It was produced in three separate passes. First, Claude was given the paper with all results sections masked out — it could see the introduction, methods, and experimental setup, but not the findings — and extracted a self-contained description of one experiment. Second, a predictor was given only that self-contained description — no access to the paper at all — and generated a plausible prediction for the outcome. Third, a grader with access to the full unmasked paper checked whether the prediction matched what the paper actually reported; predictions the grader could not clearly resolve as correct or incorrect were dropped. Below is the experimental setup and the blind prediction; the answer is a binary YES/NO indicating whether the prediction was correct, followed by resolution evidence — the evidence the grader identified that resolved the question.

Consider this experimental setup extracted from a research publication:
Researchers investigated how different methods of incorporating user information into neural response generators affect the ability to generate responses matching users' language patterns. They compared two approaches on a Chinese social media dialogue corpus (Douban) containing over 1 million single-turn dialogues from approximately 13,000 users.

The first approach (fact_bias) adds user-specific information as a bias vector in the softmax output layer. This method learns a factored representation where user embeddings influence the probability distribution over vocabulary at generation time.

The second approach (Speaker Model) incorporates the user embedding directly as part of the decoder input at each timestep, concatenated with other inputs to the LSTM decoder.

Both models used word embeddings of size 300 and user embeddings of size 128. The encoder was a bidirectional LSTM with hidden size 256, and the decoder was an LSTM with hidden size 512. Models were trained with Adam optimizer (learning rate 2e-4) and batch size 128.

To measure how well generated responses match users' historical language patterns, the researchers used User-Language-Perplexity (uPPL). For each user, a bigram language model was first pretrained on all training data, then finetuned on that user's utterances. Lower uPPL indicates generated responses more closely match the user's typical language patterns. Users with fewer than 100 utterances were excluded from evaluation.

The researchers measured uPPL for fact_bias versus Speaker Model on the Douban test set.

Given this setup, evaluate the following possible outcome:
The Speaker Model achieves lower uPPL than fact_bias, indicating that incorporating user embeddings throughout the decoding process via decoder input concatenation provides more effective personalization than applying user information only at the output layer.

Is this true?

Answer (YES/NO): YES